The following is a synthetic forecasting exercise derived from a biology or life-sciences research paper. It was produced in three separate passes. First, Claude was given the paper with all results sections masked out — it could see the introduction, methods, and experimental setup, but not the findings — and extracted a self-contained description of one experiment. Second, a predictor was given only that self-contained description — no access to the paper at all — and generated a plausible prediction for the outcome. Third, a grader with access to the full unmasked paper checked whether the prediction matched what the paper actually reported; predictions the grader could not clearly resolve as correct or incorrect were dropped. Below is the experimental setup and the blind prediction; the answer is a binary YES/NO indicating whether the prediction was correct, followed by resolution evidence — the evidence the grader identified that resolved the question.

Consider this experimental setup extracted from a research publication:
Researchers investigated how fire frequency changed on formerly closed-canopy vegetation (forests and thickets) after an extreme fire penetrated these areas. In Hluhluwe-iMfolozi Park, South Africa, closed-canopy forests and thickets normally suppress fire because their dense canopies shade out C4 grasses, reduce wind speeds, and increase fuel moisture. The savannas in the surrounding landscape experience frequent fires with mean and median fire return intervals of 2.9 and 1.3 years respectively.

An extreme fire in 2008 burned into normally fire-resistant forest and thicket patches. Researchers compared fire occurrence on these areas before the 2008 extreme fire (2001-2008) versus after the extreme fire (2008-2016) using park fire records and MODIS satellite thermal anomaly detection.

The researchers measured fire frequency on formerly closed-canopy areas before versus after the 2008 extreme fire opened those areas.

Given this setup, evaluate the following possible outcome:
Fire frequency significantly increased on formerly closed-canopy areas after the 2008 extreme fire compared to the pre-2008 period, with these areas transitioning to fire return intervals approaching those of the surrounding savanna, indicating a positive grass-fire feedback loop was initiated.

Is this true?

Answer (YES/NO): YES